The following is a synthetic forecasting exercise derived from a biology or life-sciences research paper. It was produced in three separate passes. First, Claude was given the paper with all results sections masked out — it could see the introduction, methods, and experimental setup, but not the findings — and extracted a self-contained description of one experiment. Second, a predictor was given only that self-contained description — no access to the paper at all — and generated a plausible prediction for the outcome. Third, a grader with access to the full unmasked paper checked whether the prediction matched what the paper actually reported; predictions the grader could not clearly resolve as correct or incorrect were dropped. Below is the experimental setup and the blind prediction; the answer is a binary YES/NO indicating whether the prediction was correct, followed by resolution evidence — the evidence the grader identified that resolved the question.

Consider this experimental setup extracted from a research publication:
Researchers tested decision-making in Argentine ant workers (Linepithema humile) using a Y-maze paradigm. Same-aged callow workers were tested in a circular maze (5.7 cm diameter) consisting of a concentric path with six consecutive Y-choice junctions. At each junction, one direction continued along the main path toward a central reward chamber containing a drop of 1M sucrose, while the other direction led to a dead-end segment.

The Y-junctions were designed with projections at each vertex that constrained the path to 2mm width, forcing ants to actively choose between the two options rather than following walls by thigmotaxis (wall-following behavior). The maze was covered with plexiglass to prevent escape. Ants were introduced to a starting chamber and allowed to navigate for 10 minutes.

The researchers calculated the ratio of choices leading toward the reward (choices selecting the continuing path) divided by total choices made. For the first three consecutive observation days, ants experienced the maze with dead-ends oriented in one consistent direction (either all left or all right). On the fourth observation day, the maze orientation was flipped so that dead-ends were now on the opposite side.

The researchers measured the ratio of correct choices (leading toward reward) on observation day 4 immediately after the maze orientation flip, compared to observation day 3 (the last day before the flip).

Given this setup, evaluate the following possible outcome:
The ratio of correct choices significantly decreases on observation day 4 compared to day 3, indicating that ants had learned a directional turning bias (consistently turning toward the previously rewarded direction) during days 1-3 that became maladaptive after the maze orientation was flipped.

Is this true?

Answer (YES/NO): NO